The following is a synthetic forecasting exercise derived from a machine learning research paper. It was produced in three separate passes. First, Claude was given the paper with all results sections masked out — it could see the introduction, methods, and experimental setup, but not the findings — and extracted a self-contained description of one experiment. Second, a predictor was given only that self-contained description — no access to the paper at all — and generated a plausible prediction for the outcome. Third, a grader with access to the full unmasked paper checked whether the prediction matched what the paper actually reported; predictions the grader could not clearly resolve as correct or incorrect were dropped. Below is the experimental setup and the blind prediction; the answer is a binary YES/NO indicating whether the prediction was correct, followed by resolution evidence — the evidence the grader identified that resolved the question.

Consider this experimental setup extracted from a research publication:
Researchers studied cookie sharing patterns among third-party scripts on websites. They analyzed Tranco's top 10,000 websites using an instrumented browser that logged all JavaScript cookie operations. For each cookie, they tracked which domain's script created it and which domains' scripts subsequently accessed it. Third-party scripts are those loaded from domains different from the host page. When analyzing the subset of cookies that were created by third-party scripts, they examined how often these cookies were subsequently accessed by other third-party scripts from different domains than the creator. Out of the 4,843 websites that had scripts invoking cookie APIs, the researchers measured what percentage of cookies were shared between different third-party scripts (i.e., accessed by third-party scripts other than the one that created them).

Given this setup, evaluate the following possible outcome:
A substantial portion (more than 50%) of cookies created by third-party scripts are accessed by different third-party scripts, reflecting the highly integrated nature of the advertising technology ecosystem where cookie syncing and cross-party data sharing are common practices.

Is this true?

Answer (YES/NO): YES